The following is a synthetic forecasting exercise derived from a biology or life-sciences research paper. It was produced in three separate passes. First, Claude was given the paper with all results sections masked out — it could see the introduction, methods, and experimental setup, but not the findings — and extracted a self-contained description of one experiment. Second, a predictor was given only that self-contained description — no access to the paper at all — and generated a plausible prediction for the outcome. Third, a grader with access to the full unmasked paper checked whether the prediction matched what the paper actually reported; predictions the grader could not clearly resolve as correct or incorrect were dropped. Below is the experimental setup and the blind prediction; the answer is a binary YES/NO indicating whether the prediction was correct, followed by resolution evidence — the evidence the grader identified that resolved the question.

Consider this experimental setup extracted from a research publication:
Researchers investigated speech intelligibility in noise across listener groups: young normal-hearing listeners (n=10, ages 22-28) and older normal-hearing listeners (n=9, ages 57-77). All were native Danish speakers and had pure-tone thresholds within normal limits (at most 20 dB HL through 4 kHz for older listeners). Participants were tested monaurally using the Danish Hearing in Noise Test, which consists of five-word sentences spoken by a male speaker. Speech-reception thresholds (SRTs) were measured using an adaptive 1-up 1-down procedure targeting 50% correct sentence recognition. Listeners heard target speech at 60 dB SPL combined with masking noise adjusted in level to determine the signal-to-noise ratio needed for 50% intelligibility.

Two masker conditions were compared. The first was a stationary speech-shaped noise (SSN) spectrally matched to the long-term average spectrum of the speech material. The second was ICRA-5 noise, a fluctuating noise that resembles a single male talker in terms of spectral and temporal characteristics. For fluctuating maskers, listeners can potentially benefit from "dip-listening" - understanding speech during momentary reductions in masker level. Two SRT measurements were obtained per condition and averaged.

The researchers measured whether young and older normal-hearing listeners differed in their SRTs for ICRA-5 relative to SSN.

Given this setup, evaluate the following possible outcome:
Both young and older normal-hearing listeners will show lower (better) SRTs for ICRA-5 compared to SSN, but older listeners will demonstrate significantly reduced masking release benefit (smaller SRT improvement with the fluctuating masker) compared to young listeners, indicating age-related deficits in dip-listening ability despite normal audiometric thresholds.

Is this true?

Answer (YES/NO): YES